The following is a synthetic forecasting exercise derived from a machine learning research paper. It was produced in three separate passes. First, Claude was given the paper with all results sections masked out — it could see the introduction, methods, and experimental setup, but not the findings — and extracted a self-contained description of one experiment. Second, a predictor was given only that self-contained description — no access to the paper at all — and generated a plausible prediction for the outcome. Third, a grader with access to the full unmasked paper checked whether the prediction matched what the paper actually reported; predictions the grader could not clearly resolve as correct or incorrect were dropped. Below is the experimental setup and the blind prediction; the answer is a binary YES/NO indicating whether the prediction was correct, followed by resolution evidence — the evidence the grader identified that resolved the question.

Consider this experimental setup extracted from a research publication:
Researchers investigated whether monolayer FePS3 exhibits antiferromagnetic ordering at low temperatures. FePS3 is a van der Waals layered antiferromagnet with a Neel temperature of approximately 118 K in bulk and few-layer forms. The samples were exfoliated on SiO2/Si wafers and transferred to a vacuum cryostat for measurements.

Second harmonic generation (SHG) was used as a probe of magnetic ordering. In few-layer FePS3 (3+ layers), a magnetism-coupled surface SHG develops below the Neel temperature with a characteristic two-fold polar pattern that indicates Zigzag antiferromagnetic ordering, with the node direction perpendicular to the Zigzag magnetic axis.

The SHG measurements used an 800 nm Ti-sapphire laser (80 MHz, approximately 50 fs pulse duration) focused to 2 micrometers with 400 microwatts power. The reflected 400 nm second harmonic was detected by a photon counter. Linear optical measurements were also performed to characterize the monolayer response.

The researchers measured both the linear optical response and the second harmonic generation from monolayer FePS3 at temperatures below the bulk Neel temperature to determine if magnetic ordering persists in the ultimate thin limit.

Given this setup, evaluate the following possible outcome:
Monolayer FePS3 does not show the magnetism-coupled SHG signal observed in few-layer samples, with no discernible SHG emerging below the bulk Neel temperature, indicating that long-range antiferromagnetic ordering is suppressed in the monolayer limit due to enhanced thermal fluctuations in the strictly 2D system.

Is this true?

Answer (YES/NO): NO